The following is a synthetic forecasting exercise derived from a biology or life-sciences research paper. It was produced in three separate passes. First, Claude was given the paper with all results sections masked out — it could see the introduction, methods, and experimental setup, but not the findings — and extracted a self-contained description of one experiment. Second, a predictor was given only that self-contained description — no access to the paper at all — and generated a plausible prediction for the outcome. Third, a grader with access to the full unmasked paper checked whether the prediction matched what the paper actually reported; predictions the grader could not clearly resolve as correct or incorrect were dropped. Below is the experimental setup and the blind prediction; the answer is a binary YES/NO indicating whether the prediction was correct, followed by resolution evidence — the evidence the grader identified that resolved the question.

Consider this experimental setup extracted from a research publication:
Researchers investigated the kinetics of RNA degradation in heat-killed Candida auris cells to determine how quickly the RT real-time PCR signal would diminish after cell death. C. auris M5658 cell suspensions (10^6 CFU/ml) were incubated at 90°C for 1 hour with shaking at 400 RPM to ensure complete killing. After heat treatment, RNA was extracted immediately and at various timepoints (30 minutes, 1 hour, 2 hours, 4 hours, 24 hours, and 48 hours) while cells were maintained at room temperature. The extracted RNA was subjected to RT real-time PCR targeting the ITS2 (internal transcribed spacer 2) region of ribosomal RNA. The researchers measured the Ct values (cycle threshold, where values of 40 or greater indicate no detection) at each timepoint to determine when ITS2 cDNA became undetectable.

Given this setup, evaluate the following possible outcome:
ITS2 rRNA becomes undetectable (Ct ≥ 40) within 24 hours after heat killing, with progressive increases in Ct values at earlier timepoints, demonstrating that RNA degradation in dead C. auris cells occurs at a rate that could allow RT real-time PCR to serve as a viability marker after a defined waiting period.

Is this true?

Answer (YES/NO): NO